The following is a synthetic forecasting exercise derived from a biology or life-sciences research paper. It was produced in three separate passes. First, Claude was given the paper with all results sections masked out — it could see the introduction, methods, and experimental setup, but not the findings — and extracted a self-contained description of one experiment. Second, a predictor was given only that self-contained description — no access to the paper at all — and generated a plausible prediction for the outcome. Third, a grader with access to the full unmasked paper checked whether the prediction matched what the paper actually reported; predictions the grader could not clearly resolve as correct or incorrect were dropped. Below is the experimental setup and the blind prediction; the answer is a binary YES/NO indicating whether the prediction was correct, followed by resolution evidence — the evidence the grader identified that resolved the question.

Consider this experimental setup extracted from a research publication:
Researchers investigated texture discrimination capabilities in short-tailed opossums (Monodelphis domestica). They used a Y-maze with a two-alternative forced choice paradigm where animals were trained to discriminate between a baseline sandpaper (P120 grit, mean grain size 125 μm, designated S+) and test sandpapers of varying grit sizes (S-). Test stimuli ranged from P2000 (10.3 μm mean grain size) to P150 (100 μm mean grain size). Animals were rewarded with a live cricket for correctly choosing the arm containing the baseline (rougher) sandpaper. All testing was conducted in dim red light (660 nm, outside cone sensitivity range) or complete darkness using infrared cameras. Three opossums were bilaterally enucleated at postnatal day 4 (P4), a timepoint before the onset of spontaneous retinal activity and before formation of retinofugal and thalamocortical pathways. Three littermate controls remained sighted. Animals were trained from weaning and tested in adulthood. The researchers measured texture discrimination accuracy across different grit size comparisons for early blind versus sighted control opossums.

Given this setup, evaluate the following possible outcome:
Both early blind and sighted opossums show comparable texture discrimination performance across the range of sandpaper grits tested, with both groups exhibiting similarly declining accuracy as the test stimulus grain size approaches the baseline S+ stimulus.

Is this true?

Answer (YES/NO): NO